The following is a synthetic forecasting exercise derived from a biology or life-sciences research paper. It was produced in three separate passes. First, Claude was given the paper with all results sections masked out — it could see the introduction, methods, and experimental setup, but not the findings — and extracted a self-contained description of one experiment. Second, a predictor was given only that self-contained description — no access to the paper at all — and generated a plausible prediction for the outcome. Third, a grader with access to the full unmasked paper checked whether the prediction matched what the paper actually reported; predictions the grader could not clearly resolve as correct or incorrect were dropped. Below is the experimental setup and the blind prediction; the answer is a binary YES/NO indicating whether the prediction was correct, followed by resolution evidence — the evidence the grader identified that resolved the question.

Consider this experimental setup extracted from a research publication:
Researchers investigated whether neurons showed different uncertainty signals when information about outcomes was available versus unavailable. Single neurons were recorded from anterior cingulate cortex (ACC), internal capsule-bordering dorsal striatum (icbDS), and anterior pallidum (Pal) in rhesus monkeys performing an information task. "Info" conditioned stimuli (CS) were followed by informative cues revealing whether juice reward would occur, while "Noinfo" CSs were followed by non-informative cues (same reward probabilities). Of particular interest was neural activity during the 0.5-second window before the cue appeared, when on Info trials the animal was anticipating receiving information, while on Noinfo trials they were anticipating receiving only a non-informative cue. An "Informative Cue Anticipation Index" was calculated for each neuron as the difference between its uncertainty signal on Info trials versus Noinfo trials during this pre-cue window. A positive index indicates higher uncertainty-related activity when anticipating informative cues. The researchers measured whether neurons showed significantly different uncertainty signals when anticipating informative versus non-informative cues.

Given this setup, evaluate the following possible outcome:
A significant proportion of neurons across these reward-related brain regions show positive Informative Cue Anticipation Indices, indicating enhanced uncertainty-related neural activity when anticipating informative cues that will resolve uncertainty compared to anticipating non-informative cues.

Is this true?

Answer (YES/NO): NO